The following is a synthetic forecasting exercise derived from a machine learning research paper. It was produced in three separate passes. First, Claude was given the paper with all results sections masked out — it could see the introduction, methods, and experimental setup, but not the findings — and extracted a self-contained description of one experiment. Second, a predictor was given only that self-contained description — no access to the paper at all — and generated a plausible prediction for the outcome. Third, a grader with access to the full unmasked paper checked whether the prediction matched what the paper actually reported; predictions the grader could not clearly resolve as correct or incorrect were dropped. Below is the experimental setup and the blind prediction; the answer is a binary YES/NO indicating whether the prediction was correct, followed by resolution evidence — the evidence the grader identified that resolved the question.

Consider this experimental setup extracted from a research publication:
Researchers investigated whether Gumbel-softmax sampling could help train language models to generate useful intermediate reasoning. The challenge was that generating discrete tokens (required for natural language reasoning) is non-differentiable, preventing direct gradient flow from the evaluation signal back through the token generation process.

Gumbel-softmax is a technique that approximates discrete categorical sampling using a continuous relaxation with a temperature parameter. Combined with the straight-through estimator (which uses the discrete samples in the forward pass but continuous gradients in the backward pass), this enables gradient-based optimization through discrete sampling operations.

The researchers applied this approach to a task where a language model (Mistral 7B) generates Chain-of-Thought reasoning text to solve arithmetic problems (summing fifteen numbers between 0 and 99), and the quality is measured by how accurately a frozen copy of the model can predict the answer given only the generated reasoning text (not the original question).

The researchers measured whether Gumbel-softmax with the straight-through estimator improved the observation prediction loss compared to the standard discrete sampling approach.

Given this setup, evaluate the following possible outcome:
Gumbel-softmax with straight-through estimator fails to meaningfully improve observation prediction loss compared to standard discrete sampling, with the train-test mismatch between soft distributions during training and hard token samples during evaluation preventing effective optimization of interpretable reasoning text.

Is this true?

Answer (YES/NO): NO